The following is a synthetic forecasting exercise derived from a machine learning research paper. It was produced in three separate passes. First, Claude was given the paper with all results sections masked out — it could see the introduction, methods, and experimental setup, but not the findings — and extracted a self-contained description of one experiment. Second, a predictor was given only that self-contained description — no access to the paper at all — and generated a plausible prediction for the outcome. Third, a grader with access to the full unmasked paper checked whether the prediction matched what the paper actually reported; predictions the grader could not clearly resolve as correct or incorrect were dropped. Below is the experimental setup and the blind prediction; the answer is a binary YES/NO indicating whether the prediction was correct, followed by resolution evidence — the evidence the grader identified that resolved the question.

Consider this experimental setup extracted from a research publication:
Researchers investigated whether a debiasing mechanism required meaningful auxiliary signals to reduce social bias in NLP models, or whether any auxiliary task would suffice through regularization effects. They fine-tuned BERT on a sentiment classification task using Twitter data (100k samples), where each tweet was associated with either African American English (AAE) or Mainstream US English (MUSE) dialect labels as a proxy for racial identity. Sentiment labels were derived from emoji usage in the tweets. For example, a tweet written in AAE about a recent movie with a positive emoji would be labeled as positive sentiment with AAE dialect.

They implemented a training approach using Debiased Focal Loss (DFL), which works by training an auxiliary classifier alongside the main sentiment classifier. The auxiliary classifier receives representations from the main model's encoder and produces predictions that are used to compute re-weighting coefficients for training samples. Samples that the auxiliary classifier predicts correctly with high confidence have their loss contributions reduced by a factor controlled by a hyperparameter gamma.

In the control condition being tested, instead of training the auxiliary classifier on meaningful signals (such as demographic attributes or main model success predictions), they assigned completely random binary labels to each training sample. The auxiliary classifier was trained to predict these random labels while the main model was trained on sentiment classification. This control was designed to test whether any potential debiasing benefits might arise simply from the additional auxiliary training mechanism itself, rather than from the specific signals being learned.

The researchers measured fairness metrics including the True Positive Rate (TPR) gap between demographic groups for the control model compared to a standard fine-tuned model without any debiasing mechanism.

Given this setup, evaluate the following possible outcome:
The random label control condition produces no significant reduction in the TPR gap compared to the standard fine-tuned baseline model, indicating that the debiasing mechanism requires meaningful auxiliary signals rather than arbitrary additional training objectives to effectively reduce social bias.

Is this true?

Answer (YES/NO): YES